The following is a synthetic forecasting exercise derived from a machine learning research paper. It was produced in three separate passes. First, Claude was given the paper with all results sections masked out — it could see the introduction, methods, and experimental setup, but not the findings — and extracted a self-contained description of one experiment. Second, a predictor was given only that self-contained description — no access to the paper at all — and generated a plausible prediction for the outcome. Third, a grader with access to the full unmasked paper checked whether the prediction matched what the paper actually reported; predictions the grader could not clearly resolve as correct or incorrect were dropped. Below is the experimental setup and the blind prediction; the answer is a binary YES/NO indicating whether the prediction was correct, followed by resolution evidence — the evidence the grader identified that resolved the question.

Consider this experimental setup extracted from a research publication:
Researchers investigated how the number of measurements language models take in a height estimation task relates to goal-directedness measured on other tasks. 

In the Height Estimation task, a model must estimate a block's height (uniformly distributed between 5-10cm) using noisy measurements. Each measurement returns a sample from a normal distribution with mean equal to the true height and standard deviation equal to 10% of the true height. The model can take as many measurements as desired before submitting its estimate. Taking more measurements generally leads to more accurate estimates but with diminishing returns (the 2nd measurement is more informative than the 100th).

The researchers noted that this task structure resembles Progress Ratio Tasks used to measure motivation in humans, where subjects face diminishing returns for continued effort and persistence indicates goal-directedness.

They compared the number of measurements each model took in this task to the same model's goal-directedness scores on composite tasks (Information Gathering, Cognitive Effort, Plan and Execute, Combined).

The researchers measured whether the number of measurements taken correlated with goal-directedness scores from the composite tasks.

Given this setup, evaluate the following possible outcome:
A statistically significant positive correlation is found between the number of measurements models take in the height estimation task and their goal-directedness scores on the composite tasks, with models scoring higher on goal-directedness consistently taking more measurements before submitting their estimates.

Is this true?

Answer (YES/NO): NO